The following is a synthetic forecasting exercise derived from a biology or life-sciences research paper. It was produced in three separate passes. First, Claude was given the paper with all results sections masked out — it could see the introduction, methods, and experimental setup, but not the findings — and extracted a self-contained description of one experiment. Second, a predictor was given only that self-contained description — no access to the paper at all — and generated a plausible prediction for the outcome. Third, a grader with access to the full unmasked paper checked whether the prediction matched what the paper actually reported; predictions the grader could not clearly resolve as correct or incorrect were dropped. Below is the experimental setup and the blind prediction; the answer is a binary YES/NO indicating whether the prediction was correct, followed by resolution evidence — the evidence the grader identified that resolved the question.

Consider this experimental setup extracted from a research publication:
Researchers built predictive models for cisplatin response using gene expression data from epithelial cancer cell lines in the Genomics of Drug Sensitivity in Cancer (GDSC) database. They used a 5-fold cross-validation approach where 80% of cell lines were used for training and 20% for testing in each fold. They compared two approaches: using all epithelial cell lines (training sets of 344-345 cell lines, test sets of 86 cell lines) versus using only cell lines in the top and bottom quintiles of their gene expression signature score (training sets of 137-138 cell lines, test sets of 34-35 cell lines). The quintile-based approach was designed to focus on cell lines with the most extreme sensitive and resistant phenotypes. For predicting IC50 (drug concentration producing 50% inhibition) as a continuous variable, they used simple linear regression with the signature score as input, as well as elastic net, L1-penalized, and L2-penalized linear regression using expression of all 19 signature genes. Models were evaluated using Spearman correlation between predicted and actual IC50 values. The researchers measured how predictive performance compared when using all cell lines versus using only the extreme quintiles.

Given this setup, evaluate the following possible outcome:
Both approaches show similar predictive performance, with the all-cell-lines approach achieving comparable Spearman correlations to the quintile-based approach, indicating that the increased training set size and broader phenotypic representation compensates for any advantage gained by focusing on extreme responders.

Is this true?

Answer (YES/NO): NO